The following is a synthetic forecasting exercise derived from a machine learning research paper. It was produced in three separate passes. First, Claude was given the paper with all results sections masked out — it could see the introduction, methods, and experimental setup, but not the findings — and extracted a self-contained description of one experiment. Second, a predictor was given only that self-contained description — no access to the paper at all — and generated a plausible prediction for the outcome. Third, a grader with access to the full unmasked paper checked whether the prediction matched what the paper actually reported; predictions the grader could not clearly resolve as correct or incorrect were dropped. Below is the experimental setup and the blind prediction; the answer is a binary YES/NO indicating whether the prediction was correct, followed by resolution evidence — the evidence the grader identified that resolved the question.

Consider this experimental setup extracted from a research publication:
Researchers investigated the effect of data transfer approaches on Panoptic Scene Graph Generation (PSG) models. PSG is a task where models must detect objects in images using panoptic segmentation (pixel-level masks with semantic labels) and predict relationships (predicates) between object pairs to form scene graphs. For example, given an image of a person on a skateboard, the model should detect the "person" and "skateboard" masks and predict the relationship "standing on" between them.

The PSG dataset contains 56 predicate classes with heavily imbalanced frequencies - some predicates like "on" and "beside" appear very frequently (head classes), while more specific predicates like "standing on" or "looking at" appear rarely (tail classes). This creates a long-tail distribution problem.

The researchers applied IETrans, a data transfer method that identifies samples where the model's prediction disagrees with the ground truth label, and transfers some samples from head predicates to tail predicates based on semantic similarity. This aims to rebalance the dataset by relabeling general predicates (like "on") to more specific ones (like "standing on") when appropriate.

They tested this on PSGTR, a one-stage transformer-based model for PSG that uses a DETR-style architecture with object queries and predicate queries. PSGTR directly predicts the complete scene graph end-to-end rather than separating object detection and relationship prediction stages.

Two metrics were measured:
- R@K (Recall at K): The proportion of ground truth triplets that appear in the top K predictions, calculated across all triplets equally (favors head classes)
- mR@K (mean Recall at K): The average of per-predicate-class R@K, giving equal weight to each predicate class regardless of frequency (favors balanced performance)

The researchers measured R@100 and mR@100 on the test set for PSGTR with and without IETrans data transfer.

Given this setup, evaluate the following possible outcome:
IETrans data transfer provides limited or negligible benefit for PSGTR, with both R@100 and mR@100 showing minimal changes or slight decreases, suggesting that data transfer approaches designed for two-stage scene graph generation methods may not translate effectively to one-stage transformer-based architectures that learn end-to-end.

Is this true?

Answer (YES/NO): NO